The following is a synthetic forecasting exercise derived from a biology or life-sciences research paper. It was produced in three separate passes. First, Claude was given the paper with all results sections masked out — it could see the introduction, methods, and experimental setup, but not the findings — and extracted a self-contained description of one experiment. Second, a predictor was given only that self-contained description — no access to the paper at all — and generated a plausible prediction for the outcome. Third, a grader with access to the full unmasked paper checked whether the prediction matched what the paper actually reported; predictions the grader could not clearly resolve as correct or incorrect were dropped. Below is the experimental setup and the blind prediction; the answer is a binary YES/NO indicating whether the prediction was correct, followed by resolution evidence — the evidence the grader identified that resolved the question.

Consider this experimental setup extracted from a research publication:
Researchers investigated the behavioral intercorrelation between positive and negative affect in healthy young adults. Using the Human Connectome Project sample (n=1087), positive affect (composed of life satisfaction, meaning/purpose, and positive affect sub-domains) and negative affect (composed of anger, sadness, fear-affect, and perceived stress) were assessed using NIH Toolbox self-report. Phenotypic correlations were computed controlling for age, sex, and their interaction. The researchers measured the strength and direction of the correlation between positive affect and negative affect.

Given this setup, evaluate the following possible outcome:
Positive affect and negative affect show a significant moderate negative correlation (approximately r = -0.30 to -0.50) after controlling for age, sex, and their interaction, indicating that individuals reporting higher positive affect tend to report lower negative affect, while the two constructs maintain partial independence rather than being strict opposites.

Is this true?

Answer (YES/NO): NO